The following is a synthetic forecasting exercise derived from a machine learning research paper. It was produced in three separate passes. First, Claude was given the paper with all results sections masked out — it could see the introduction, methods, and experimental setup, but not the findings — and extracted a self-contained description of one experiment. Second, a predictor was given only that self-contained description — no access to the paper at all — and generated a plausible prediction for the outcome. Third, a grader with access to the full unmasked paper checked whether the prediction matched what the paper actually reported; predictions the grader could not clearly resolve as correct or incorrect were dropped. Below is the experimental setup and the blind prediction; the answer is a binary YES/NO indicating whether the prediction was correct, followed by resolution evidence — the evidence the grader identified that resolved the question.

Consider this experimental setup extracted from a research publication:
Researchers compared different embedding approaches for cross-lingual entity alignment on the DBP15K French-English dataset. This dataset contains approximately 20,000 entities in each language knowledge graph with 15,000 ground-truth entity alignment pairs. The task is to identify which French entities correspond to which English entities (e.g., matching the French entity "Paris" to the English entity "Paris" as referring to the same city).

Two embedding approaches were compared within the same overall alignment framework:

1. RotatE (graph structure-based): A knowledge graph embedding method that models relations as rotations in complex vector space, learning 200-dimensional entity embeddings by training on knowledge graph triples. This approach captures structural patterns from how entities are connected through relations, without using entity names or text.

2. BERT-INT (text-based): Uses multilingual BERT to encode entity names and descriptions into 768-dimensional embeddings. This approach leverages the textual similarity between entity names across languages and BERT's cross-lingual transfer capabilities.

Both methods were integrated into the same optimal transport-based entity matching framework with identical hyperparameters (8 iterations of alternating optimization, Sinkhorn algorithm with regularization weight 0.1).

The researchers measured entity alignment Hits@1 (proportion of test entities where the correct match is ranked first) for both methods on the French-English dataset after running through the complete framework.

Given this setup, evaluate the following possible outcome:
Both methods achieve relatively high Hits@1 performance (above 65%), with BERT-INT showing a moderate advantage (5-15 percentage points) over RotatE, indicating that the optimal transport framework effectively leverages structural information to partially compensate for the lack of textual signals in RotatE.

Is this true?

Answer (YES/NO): NO